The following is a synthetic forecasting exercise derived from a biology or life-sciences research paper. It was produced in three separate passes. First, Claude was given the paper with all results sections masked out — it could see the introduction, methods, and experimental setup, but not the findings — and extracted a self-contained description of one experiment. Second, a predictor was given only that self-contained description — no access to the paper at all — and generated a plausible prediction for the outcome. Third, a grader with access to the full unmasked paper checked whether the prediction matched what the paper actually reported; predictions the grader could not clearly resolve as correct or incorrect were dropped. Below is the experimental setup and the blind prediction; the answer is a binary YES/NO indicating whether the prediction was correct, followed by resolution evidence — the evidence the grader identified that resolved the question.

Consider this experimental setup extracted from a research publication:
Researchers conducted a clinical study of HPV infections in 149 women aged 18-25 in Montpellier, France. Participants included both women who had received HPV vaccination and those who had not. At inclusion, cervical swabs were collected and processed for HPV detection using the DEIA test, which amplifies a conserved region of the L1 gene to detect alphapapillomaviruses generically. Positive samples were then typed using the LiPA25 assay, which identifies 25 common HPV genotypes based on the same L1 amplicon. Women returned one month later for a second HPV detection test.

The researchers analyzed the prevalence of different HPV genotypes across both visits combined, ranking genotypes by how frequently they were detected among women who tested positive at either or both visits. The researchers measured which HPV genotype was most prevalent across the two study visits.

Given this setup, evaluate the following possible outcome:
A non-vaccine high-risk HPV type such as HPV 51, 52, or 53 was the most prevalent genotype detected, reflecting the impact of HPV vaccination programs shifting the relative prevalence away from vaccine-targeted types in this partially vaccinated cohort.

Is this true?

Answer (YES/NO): YES